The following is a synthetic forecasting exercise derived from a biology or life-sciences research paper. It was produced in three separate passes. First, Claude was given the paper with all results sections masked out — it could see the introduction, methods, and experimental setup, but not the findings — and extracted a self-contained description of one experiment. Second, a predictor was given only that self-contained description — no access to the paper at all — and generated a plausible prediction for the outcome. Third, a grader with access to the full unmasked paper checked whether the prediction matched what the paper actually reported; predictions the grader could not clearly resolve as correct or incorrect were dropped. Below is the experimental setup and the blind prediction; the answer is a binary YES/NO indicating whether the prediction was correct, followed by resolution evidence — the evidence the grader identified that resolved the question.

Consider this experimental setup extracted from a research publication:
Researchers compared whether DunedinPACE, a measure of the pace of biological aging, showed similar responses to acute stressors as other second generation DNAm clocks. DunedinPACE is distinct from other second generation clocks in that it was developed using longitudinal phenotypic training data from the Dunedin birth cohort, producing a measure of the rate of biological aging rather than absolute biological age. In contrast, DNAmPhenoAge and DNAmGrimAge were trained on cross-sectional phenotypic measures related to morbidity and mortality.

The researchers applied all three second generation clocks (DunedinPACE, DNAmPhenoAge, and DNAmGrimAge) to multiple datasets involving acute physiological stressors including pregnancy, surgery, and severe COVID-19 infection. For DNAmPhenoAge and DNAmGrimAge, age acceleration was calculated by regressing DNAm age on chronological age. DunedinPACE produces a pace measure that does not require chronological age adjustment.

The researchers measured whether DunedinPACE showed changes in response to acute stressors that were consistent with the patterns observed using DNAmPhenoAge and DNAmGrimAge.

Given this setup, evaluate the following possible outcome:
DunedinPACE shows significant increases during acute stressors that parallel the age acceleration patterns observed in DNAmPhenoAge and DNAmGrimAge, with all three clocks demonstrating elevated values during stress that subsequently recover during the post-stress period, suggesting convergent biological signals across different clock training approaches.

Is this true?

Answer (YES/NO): YES